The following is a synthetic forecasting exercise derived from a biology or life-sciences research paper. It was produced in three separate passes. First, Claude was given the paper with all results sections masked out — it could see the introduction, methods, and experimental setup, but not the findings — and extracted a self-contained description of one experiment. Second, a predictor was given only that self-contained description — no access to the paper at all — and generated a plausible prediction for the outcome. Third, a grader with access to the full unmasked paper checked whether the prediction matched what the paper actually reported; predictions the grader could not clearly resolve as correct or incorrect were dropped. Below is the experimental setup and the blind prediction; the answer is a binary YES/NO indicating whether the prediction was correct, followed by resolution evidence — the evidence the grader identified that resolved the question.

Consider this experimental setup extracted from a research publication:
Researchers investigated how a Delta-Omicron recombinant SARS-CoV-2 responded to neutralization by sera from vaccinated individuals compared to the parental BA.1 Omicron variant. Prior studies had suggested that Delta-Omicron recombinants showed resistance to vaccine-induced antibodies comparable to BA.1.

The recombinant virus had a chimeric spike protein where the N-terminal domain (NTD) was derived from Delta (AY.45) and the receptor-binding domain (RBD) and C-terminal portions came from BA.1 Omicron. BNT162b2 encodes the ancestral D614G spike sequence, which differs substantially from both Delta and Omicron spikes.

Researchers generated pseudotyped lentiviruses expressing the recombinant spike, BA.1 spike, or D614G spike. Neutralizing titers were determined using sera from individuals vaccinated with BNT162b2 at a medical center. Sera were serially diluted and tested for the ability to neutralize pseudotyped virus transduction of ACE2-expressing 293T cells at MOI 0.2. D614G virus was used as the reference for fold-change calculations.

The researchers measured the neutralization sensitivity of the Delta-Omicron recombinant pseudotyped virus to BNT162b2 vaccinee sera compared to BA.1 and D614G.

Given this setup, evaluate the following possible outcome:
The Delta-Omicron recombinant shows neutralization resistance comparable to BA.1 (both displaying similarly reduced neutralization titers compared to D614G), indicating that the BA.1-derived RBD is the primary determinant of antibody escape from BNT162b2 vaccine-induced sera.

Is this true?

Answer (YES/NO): YES